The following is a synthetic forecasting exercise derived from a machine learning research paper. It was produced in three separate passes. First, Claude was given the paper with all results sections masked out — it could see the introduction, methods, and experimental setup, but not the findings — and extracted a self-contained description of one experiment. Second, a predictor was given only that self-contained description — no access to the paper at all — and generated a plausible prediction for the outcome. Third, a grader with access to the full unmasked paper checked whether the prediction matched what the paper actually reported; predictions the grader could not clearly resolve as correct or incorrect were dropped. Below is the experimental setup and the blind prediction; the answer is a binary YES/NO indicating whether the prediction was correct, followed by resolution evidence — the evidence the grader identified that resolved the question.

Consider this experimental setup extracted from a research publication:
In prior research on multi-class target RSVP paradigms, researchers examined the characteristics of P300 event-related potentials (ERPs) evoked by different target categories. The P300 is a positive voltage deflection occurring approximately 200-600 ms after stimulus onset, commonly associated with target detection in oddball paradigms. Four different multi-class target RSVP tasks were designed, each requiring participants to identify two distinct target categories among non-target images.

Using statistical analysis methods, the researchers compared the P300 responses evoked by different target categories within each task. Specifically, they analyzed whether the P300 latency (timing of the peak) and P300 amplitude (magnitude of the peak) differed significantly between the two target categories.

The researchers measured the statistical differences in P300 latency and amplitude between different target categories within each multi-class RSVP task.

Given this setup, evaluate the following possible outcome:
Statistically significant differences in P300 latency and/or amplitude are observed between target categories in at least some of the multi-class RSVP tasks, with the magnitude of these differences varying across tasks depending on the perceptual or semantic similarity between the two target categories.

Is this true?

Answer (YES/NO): NO